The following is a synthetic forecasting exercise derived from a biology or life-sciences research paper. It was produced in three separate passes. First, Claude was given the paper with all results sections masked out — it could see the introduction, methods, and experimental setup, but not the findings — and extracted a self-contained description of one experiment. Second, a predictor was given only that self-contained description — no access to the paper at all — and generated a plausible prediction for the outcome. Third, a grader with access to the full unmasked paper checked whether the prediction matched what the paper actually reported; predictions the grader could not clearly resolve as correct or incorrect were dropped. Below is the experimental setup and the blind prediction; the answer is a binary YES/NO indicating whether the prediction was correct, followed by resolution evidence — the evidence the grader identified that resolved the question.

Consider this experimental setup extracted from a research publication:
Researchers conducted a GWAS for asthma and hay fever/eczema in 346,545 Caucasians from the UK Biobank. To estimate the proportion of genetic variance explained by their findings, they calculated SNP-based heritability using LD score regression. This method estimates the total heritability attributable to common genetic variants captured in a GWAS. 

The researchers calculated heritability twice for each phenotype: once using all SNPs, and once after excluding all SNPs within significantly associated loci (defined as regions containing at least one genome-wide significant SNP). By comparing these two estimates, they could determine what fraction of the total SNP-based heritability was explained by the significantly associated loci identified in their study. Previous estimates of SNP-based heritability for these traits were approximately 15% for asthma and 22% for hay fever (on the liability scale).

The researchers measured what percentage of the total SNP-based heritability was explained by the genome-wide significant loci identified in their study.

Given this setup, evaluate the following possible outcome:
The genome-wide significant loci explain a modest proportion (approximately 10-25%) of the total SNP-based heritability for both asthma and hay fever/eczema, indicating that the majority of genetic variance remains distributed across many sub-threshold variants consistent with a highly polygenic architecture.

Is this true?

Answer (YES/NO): YES